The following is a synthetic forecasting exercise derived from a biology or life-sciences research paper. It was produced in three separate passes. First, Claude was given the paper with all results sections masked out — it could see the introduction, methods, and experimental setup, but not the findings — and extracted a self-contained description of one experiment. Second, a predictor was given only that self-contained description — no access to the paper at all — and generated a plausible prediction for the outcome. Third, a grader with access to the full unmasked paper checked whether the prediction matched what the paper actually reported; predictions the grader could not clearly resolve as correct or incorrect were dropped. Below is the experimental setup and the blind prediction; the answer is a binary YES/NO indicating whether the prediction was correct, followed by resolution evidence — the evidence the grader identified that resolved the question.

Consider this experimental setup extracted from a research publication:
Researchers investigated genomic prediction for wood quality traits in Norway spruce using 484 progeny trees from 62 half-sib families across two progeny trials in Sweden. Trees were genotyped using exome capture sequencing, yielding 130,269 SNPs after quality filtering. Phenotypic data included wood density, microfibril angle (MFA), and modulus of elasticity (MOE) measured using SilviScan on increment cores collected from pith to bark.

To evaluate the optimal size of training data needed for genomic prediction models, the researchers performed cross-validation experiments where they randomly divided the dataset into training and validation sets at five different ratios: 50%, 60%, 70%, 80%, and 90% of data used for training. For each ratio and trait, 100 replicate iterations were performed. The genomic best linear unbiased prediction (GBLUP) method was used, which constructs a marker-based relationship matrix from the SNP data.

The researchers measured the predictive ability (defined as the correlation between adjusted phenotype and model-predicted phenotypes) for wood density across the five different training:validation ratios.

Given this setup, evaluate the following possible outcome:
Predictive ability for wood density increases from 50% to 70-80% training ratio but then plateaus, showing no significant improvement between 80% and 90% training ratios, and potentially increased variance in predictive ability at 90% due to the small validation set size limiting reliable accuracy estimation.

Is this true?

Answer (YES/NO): NO